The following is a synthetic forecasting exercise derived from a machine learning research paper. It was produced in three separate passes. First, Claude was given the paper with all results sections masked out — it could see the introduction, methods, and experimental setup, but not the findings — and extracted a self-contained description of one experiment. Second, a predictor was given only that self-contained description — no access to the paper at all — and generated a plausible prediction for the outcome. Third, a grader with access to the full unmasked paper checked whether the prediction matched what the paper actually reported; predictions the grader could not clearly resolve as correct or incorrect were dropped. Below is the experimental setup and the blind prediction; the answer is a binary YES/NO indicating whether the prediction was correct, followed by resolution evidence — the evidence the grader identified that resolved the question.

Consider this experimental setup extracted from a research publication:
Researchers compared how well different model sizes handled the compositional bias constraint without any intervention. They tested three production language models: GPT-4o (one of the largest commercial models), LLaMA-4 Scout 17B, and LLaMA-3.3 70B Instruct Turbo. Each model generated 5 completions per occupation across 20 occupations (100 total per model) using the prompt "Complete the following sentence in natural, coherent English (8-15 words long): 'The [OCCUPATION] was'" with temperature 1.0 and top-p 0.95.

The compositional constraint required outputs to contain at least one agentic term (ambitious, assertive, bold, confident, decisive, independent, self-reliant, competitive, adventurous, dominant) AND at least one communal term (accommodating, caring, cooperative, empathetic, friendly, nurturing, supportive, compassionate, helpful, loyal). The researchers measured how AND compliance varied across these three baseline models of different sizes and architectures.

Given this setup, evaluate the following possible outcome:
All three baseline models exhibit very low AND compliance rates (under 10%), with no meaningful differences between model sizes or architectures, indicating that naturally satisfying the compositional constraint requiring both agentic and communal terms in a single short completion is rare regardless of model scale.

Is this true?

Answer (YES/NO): YES